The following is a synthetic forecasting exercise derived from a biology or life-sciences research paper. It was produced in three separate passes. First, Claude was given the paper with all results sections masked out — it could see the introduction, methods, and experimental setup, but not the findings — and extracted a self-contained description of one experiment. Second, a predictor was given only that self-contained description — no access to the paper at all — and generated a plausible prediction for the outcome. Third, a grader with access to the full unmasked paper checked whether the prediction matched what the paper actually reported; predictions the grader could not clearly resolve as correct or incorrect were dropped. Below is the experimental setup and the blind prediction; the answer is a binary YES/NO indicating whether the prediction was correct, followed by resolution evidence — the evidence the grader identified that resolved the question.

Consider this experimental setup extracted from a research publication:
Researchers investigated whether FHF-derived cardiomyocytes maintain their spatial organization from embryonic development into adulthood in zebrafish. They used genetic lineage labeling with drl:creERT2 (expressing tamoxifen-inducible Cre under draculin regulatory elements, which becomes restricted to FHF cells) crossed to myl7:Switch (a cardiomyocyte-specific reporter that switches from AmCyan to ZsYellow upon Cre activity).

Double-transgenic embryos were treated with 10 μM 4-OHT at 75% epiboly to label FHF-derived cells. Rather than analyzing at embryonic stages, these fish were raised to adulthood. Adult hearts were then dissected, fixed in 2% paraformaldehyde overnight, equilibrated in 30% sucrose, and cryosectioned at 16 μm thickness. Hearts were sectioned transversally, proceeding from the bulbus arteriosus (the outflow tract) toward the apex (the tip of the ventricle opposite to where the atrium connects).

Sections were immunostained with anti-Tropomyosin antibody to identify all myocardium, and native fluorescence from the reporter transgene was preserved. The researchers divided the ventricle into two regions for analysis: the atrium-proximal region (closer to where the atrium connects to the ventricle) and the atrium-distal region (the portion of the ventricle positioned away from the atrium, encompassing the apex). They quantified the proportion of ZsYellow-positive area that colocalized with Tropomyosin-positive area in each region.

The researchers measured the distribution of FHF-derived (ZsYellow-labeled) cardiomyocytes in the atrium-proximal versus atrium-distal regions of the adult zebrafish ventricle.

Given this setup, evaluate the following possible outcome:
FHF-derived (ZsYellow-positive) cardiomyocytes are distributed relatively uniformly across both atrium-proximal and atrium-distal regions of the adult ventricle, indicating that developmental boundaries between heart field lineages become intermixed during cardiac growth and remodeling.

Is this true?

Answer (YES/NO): NO